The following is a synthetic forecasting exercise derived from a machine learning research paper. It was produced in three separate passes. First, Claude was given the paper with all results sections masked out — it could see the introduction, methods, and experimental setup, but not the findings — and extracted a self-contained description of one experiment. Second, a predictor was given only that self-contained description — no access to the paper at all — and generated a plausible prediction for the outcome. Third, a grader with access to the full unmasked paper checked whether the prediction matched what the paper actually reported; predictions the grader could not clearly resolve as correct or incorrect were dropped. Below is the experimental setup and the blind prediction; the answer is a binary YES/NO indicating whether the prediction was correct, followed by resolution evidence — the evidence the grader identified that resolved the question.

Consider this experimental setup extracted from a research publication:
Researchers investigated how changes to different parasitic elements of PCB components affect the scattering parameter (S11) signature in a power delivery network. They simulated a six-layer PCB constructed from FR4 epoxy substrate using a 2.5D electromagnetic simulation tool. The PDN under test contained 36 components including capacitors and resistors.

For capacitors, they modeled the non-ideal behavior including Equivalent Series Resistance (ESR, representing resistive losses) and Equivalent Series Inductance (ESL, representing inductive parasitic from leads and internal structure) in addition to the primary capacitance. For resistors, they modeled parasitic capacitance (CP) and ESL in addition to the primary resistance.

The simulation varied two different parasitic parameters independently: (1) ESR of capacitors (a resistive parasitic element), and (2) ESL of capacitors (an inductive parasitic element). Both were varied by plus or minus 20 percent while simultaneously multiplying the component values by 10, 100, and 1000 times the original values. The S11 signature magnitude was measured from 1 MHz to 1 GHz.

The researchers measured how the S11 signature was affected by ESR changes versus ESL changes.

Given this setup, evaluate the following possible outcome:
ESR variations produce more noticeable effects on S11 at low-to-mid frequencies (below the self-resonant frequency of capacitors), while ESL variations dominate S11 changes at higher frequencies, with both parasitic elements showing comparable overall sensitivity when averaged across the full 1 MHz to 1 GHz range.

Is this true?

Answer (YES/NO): NO